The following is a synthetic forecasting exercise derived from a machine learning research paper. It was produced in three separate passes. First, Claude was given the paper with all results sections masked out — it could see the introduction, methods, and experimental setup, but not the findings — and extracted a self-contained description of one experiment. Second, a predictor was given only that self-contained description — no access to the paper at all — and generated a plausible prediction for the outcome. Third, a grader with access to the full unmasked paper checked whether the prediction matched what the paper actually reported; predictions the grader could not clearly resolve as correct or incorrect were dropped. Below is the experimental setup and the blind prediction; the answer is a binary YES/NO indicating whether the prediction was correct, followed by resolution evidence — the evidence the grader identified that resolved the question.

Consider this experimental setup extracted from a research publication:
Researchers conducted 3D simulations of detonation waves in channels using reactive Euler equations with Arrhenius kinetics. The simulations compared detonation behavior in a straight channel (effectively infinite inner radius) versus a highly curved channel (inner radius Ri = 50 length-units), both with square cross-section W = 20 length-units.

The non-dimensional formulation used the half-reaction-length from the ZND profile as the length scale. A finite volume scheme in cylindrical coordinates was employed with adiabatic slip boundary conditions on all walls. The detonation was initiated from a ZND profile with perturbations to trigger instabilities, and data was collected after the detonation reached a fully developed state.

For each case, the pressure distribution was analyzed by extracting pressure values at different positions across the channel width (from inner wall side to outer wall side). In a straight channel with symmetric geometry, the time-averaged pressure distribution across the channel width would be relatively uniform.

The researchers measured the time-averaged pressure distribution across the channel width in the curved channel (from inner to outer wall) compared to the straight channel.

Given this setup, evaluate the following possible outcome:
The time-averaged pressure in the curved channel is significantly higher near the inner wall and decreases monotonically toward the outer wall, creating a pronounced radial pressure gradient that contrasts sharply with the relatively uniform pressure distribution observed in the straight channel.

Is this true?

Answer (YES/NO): NO